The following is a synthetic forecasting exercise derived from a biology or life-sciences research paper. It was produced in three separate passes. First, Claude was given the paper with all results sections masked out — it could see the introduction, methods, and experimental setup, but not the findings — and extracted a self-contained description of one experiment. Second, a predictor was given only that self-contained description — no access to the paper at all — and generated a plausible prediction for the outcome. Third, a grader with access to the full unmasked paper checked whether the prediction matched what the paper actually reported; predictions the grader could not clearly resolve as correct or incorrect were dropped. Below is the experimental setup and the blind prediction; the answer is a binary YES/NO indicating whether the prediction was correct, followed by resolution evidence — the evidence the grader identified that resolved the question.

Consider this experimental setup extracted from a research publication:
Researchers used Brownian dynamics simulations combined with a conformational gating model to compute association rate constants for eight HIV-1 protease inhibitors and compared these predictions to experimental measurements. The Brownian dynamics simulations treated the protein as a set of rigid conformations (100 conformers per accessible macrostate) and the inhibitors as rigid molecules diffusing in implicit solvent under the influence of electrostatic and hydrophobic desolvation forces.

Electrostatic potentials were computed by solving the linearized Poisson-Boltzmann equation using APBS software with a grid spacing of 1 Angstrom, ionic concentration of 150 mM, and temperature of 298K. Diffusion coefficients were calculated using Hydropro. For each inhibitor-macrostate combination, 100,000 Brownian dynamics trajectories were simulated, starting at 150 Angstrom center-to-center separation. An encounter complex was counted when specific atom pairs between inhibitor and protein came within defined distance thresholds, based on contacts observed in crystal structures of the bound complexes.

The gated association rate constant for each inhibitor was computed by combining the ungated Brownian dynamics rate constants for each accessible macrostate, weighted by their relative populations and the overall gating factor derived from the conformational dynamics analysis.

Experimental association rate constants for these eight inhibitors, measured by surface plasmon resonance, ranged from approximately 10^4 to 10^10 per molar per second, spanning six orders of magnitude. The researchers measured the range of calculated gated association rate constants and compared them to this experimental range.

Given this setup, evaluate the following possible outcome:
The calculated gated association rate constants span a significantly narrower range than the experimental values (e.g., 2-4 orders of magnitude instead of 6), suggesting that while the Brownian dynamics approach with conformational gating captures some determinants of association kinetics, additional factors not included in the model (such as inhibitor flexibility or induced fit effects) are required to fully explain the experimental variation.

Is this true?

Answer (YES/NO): YES